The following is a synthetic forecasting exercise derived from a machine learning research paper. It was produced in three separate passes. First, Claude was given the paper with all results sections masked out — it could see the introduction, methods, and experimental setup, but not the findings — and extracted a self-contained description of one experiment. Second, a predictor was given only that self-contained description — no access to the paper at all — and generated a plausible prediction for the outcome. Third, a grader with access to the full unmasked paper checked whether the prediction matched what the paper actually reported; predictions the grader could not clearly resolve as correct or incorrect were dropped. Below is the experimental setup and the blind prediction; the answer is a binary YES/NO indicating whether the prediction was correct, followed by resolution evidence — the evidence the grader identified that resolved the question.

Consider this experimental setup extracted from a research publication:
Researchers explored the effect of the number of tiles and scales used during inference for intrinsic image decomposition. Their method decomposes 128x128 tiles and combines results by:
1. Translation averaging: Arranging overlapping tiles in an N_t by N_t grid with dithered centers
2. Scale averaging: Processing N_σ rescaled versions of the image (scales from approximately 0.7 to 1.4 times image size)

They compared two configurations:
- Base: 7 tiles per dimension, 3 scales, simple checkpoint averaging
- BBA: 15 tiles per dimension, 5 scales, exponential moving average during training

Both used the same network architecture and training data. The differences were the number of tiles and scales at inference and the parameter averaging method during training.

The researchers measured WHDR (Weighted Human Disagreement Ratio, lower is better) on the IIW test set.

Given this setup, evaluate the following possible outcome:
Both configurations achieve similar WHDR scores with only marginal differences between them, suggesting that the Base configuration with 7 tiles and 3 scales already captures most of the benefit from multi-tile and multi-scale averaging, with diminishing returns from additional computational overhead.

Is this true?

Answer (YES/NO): NO